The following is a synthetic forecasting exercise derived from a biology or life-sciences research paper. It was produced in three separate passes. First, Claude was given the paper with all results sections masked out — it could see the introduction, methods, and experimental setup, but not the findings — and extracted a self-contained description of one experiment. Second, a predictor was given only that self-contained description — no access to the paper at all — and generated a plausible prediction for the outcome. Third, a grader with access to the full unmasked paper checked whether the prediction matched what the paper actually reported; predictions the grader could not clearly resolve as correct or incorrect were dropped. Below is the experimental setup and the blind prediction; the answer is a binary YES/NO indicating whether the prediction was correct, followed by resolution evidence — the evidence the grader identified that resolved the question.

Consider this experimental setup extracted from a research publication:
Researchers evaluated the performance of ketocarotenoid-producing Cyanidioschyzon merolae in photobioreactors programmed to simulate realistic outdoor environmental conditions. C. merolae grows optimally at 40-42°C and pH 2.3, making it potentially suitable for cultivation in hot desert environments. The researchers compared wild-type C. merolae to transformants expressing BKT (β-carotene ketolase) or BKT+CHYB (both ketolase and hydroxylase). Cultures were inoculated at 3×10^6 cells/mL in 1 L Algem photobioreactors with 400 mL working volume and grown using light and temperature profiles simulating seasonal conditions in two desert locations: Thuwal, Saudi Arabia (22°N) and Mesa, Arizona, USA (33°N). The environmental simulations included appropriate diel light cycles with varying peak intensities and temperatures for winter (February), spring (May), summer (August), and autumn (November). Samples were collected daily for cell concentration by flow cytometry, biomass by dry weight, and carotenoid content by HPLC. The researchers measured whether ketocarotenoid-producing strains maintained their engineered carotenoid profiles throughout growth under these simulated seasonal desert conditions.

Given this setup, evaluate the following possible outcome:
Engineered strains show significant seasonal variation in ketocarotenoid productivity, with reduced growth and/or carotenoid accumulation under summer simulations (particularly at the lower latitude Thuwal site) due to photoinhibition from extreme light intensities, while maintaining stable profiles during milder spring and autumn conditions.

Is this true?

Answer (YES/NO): NO